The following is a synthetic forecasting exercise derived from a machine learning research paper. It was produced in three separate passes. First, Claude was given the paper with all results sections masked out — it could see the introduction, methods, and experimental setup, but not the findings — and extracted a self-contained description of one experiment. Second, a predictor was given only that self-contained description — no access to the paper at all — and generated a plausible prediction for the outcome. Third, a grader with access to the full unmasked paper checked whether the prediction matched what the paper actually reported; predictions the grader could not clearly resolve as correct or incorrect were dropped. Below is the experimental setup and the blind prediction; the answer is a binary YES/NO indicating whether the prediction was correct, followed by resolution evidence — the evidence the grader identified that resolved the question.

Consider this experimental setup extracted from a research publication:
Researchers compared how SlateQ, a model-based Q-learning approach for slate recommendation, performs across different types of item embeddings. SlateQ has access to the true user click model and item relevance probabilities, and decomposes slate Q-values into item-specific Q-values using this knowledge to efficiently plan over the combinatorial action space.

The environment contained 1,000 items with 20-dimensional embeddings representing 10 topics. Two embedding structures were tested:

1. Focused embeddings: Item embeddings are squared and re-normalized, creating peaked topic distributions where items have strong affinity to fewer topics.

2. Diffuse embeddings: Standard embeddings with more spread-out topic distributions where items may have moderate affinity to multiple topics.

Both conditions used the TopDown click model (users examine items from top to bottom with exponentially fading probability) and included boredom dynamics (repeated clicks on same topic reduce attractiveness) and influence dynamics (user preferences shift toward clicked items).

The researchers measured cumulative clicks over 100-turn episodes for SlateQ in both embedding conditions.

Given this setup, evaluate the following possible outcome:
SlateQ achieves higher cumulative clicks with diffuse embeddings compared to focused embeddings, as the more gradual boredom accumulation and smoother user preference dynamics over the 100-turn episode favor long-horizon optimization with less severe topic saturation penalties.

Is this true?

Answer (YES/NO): YES